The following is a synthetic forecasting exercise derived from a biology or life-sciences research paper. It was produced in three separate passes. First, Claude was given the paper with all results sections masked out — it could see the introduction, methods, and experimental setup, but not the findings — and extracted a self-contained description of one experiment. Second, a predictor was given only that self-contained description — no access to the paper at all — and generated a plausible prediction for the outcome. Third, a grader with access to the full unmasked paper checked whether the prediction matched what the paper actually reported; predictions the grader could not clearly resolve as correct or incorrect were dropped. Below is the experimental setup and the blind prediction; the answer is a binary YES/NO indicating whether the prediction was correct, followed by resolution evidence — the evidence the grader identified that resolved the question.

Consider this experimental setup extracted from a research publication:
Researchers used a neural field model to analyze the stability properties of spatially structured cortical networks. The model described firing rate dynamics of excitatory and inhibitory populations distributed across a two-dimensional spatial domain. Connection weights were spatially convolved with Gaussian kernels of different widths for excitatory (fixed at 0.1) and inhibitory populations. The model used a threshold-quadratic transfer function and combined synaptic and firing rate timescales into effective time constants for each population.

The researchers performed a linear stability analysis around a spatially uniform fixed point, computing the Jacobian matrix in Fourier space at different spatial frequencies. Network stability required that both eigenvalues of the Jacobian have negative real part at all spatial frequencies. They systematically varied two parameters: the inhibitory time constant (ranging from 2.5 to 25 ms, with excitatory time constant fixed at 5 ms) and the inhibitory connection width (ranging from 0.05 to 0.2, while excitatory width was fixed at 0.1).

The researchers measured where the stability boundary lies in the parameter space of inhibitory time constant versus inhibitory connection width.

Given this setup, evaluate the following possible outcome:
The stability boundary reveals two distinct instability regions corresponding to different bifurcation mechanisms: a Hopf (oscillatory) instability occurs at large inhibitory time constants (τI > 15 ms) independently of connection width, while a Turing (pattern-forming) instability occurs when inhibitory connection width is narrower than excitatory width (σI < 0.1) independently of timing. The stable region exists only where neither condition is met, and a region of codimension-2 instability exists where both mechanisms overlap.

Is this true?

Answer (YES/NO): NO